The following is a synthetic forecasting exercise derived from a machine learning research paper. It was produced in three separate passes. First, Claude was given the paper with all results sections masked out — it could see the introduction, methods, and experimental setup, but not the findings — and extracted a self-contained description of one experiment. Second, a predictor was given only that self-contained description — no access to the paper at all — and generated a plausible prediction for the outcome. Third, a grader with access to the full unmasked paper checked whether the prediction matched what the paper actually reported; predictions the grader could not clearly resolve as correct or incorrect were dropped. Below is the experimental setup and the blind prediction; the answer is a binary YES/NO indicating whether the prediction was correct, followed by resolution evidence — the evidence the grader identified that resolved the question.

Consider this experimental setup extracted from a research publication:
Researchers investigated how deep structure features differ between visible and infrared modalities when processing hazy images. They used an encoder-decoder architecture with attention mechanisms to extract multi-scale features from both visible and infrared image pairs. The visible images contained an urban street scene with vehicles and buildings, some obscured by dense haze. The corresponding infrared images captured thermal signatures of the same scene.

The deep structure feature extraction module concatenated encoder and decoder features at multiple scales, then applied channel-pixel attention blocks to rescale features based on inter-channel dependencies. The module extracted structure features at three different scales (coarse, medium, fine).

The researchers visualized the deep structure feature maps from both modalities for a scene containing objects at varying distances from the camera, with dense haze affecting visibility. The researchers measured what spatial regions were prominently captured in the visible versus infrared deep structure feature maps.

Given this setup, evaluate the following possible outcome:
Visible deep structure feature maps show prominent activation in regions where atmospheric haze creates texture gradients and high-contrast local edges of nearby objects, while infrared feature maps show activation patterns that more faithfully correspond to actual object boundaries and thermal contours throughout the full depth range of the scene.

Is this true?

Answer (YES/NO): NO